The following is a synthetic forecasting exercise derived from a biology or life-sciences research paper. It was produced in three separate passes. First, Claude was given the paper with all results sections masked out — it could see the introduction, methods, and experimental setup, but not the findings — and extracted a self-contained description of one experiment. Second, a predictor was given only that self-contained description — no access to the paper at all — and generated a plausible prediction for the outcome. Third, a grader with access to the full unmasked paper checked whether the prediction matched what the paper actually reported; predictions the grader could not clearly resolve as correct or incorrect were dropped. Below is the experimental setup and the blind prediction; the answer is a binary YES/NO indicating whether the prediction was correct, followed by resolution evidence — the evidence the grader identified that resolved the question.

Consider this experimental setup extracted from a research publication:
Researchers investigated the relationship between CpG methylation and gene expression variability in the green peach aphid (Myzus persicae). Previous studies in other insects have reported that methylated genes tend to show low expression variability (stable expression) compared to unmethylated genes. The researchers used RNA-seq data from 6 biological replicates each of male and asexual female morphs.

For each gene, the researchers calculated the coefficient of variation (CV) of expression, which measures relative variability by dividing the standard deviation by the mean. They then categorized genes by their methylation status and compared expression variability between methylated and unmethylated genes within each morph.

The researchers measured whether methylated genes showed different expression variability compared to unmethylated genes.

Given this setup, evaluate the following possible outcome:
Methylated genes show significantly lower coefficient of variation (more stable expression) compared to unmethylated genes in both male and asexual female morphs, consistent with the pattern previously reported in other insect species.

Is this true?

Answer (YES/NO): YES